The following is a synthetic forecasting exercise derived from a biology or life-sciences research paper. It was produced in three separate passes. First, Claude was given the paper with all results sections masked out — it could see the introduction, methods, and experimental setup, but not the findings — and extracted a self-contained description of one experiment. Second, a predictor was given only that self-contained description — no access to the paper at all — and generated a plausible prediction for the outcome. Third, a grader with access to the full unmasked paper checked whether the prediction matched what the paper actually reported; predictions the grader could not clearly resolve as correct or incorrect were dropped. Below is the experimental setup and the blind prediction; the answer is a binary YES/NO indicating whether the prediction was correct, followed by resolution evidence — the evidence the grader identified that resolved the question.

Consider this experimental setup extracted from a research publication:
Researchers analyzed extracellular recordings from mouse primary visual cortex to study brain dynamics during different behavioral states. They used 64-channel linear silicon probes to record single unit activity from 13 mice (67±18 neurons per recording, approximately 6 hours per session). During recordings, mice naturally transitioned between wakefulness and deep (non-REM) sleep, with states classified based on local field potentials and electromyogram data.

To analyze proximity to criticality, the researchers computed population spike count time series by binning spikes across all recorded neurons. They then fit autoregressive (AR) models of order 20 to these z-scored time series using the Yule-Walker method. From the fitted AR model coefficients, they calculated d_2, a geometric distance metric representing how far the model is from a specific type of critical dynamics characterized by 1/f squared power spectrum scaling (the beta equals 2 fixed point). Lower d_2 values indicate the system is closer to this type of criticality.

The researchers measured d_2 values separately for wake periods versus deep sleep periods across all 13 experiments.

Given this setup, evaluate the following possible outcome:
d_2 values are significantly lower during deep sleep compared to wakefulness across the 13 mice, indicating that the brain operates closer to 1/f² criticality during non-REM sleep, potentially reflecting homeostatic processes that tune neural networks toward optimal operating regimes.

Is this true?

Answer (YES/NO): NO